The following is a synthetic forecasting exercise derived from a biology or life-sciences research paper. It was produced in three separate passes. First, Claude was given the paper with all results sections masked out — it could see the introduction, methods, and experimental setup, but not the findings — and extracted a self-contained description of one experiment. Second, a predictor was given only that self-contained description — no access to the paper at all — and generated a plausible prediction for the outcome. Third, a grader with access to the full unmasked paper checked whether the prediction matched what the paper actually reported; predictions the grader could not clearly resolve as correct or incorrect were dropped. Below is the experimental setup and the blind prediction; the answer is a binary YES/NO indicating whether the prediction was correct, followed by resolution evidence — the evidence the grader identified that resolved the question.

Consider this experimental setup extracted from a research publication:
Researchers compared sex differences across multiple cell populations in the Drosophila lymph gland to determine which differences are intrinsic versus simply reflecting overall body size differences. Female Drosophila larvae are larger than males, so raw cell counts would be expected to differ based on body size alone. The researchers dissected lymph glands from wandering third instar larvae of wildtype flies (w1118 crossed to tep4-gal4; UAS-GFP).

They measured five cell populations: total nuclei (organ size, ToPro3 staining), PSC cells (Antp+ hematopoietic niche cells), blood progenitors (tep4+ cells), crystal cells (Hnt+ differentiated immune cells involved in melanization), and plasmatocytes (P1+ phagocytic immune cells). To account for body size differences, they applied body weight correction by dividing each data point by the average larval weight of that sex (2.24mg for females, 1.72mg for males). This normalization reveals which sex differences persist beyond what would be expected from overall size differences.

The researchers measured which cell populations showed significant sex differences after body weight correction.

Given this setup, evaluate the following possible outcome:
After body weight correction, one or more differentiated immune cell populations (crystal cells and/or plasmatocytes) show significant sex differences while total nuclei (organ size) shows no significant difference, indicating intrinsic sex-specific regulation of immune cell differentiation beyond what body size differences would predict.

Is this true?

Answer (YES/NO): YES